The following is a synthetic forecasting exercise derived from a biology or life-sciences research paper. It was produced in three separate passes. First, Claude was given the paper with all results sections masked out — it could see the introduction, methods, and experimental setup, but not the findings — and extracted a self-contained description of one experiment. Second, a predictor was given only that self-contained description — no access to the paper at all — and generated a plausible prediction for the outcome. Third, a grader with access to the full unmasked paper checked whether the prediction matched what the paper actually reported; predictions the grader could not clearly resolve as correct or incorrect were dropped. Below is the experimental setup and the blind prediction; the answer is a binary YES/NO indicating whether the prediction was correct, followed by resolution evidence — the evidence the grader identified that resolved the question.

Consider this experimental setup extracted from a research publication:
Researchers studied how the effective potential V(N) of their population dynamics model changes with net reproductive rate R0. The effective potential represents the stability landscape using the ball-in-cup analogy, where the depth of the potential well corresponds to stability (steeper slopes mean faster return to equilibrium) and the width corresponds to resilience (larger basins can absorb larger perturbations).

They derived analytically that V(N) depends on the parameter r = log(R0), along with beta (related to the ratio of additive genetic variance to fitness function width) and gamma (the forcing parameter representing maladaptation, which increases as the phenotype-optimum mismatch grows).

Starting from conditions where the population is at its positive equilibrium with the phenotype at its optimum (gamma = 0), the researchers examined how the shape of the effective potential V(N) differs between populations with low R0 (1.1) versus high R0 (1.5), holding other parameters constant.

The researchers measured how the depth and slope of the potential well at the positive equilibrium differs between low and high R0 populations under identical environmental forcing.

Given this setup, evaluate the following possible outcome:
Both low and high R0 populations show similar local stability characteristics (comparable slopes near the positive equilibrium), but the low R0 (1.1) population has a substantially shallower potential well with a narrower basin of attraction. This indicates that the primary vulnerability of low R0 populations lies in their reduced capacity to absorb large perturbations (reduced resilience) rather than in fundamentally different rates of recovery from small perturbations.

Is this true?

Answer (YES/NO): NO